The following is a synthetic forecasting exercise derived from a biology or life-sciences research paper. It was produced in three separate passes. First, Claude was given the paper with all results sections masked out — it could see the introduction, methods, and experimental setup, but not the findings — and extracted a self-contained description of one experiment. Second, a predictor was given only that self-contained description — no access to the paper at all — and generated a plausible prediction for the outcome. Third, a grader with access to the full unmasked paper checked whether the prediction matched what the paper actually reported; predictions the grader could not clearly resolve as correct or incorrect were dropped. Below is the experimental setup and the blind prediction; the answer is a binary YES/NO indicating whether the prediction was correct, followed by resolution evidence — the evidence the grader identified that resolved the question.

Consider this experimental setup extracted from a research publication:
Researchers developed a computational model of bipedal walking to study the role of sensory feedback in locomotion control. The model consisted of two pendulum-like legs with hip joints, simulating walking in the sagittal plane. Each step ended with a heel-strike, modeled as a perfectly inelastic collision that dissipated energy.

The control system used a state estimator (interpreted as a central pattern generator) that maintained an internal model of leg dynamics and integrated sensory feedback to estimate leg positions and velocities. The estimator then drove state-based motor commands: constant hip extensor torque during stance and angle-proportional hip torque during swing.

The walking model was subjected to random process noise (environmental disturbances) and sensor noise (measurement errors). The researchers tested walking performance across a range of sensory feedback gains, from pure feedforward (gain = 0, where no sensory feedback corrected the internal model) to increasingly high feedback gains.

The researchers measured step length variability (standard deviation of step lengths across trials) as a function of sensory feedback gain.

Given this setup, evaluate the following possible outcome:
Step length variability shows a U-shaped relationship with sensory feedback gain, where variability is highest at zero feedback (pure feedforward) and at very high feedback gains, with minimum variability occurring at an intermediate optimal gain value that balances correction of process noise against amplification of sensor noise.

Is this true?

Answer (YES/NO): YES